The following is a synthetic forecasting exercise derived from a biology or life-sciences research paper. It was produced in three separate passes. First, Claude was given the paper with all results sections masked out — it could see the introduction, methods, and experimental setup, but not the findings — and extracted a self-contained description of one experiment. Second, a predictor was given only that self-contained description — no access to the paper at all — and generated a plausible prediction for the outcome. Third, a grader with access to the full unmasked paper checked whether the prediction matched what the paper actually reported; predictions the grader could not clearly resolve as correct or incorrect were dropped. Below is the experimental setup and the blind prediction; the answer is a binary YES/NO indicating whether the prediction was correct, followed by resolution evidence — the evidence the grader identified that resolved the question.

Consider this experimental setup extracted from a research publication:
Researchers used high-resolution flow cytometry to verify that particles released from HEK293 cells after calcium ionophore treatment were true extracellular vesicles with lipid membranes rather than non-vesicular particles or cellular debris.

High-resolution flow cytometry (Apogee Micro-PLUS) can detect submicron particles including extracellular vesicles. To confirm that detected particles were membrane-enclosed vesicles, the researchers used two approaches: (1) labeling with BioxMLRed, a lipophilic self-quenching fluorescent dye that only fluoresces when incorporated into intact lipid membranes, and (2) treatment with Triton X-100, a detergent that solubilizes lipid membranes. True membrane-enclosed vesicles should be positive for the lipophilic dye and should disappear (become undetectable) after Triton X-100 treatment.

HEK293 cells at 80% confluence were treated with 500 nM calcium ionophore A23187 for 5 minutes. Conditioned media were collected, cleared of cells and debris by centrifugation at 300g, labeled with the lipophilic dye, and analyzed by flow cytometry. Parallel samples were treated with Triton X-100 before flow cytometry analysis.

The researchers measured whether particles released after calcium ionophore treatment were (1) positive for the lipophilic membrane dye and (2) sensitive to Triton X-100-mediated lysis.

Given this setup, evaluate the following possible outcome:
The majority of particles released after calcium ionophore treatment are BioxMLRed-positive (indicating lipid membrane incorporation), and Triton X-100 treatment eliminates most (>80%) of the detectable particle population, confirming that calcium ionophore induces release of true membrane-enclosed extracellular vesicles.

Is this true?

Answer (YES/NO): NO